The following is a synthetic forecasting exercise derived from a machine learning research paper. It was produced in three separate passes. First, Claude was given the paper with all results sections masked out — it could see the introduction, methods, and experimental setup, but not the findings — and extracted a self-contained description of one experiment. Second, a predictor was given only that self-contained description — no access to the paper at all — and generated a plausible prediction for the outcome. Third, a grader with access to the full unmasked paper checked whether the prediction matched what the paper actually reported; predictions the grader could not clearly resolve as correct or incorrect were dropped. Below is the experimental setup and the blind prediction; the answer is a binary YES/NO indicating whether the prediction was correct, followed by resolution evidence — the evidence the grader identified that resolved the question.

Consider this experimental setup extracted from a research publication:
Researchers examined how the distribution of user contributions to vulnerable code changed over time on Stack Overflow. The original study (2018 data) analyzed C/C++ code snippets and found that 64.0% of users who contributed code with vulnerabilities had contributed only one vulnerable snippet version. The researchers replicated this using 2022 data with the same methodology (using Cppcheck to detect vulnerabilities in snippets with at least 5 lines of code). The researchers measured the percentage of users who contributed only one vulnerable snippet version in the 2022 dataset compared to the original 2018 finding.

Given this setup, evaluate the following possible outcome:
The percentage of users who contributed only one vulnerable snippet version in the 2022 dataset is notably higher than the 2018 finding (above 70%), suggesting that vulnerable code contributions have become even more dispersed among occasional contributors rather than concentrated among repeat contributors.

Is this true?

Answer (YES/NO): YES